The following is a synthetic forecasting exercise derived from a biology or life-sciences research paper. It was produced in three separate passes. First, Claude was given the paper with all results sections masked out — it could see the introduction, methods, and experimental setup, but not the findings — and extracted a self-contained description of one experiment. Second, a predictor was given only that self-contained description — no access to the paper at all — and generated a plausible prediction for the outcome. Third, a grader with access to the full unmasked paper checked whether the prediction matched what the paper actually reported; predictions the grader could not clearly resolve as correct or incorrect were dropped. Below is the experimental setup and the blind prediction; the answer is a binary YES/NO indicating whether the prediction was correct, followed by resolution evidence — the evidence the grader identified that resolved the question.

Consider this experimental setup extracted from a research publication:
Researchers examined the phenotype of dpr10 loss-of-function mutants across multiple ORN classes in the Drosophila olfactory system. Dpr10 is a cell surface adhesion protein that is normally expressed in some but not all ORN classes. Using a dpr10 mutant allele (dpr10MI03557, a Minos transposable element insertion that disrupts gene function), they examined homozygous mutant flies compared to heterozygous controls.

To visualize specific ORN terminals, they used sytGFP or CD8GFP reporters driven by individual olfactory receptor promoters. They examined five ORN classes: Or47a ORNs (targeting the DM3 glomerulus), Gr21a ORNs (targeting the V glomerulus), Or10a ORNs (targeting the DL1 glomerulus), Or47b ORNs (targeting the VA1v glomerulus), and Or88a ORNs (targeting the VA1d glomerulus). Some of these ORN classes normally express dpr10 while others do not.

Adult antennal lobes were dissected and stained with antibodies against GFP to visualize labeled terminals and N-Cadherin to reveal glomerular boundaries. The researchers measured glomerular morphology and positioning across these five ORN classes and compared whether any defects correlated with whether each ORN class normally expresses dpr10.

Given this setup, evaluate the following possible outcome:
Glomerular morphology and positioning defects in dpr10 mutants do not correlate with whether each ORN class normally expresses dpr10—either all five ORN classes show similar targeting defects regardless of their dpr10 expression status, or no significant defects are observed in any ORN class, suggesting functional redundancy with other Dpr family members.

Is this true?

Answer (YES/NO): NO